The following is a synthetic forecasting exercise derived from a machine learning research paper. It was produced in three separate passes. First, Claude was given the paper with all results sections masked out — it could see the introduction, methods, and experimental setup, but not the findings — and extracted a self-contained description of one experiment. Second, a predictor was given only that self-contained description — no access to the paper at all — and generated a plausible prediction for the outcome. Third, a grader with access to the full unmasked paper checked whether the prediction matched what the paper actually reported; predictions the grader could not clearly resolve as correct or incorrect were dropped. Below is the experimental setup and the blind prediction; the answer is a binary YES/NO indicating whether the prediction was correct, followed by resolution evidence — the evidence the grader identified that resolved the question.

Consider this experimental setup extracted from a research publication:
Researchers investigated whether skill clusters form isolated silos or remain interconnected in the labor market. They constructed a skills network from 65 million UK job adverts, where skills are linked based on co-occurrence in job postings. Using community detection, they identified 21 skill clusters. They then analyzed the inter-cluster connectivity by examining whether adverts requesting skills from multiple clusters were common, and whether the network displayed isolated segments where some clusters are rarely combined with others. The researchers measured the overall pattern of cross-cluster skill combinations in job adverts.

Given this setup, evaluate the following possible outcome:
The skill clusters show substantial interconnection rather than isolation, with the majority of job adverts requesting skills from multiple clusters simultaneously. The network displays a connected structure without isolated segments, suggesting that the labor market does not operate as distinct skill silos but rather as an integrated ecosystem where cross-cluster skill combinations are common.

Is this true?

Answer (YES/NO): YES